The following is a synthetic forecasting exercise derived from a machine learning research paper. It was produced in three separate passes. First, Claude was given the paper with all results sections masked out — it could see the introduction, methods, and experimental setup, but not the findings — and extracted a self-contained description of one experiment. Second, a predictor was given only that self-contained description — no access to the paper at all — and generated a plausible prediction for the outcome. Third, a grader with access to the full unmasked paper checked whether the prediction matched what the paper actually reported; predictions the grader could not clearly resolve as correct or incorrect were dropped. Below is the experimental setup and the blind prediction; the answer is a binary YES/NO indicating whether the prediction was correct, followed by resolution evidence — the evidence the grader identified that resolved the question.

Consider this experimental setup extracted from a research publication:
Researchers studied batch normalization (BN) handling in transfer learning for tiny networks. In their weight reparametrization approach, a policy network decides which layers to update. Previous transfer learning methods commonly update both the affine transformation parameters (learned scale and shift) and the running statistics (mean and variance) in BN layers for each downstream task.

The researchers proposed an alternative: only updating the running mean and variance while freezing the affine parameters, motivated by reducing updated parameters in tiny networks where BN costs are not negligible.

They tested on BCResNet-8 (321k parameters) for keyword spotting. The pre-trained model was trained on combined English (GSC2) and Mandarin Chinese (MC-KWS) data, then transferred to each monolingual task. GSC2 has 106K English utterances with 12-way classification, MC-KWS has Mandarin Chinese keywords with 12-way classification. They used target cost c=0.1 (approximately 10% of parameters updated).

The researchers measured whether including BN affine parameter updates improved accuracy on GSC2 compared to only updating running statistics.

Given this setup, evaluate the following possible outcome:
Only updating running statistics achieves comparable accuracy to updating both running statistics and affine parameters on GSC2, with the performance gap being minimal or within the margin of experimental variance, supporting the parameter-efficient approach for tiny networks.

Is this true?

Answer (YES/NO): YES